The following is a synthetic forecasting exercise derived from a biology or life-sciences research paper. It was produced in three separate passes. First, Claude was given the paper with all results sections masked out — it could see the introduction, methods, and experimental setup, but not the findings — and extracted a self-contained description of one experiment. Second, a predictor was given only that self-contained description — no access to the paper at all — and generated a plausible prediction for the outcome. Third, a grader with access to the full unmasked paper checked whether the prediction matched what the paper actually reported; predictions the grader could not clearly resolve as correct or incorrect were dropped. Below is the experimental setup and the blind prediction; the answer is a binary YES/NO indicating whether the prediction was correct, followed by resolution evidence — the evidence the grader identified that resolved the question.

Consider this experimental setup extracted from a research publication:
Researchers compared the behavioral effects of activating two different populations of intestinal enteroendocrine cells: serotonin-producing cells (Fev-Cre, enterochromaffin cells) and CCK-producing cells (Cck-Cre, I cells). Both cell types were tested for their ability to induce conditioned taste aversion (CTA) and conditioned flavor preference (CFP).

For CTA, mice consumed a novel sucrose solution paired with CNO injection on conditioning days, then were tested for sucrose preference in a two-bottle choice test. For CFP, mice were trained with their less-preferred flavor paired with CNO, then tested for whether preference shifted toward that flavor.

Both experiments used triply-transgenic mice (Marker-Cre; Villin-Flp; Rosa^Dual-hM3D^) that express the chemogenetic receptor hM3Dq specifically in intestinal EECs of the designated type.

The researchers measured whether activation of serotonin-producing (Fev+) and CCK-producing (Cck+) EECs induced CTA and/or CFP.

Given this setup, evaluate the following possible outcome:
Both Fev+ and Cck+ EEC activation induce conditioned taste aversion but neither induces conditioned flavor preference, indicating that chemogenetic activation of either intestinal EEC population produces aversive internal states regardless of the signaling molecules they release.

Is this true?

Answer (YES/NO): NO